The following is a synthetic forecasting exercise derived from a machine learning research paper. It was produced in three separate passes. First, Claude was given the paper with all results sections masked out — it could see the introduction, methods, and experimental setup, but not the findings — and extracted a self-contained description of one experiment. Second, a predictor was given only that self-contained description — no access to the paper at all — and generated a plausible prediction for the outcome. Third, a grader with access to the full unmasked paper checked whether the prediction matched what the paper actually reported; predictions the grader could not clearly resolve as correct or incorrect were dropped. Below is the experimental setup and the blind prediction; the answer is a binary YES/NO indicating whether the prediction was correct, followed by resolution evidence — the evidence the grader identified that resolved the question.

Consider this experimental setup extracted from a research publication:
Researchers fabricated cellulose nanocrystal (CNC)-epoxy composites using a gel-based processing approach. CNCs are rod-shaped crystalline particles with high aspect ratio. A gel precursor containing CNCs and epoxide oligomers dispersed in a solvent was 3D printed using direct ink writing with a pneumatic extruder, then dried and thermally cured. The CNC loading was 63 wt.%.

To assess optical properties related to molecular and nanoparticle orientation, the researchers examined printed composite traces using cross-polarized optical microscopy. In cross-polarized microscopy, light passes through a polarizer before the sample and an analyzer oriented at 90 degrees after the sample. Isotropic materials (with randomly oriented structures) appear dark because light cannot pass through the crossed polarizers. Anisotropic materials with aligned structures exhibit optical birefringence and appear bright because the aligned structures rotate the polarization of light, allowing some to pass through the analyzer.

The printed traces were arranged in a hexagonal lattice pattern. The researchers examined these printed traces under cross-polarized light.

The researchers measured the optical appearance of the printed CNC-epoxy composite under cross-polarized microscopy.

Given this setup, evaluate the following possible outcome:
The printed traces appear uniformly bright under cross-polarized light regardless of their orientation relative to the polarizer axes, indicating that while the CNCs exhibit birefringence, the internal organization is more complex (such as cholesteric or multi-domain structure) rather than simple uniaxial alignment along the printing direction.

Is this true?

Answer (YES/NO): NO